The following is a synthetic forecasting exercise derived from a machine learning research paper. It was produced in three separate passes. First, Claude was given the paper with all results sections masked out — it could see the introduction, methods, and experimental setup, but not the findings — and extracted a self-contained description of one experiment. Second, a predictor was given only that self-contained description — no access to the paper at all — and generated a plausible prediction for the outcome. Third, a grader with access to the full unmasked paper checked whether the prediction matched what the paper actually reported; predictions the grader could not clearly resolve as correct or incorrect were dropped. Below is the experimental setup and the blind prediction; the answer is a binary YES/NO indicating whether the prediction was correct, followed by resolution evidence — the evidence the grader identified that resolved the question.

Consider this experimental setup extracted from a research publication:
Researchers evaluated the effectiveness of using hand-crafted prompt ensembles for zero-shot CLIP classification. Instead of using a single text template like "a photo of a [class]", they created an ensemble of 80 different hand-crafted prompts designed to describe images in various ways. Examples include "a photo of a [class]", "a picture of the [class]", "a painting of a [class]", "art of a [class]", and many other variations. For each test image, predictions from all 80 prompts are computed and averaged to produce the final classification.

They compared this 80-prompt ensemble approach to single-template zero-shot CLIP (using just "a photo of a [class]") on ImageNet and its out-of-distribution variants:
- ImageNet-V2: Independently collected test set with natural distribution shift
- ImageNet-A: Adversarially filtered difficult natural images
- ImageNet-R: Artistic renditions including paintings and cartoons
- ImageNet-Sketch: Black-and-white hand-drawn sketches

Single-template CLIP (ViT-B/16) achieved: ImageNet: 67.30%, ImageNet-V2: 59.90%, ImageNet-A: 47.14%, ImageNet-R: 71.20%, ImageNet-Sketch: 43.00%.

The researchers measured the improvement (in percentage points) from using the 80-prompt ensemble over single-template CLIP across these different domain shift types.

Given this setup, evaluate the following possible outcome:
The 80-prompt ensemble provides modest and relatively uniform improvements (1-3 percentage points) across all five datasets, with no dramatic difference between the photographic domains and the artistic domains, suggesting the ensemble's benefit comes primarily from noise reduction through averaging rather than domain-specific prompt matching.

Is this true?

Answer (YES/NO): YES